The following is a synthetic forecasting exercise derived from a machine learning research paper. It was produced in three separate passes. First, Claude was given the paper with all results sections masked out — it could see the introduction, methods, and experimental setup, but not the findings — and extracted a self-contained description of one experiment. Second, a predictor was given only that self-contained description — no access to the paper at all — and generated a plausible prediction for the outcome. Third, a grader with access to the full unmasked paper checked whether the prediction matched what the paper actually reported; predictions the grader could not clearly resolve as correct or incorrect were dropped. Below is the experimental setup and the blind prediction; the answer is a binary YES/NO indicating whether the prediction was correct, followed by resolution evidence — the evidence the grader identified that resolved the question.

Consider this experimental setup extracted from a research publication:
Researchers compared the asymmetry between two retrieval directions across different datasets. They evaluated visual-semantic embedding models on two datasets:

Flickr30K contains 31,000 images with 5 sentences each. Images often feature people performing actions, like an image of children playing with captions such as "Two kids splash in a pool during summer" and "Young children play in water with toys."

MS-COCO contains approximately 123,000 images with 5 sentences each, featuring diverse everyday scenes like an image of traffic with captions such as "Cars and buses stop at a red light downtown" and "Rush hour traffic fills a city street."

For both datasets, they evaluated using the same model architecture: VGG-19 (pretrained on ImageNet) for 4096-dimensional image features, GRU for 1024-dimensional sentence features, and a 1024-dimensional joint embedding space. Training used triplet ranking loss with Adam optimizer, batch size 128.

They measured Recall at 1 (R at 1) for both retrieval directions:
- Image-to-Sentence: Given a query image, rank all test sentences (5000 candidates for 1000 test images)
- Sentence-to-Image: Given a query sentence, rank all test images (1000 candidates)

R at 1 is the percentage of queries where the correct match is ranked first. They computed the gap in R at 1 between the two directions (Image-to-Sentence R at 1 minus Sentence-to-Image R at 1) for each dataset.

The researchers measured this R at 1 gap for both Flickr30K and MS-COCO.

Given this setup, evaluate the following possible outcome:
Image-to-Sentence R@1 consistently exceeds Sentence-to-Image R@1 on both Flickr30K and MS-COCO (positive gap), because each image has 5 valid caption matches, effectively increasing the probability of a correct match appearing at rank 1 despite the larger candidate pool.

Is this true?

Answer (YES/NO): YES